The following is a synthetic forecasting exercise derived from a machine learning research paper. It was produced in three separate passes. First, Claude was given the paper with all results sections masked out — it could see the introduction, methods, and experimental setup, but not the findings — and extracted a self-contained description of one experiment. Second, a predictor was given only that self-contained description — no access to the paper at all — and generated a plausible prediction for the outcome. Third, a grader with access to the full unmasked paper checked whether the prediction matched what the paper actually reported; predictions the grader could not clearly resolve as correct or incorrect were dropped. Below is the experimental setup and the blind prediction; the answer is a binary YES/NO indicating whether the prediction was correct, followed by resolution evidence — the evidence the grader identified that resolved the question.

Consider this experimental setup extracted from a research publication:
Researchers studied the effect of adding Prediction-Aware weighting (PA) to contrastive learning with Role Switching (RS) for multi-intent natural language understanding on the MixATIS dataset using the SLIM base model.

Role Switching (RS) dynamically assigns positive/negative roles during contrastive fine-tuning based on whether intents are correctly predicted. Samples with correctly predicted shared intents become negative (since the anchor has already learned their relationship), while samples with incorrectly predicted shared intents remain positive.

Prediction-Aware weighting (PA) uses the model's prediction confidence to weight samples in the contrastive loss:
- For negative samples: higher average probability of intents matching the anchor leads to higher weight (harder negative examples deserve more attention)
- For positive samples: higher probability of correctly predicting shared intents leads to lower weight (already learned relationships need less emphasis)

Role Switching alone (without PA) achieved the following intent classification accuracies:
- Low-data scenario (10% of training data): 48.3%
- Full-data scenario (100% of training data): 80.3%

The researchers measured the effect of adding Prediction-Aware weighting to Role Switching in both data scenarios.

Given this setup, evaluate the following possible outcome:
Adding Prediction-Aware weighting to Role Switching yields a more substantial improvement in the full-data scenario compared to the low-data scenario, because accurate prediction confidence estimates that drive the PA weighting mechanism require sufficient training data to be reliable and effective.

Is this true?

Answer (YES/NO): NO